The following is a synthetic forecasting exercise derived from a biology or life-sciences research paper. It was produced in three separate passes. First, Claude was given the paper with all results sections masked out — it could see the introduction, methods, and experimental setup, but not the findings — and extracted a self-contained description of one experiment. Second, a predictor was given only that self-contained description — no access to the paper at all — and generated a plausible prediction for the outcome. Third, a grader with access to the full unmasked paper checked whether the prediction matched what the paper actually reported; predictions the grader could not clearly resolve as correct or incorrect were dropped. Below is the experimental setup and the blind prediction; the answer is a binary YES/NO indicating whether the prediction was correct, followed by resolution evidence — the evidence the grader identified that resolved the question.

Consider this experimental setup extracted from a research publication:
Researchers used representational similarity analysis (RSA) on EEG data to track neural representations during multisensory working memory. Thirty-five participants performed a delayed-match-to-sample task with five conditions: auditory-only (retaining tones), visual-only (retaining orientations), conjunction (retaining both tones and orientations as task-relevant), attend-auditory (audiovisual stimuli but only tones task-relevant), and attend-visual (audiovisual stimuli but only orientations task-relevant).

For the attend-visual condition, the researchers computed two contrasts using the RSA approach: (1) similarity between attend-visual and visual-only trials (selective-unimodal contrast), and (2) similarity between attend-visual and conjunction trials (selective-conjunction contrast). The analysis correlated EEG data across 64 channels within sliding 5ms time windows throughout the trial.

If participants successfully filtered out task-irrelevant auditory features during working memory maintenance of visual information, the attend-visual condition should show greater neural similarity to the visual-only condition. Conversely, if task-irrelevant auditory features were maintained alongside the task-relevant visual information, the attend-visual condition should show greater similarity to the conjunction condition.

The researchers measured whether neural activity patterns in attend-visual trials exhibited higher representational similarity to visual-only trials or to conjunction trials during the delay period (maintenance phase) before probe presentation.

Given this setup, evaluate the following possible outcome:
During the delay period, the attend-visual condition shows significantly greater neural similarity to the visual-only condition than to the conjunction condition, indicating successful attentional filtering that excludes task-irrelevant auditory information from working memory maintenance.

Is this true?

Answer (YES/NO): NO